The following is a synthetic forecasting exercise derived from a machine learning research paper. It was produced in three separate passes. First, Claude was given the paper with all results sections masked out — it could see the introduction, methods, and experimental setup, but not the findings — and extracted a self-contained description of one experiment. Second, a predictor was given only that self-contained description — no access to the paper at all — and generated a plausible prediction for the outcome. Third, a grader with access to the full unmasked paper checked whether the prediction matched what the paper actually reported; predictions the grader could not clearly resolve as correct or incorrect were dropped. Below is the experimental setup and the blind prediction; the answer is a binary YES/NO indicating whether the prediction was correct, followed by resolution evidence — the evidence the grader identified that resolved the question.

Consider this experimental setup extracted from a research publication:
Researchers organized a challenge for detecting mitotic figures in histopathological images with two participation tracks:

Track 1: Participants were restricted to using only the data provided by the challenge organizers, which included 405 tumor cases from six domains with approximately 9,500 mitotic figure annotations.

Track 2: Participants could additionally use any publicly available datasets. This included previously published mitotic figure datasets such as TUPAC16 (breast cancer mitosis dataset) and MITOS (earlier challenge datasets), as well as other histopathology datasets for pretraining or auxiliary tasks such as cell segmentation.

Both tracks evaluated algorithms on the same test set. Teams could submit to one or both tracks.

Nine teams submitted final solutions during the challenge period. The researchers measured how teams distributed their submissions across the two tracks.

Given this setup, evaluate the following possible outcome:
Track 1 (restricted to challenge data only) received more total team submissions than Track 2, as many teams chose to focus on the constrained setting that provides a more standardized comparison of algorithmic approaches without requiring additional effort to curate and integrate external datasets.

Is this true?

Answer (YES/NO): YES